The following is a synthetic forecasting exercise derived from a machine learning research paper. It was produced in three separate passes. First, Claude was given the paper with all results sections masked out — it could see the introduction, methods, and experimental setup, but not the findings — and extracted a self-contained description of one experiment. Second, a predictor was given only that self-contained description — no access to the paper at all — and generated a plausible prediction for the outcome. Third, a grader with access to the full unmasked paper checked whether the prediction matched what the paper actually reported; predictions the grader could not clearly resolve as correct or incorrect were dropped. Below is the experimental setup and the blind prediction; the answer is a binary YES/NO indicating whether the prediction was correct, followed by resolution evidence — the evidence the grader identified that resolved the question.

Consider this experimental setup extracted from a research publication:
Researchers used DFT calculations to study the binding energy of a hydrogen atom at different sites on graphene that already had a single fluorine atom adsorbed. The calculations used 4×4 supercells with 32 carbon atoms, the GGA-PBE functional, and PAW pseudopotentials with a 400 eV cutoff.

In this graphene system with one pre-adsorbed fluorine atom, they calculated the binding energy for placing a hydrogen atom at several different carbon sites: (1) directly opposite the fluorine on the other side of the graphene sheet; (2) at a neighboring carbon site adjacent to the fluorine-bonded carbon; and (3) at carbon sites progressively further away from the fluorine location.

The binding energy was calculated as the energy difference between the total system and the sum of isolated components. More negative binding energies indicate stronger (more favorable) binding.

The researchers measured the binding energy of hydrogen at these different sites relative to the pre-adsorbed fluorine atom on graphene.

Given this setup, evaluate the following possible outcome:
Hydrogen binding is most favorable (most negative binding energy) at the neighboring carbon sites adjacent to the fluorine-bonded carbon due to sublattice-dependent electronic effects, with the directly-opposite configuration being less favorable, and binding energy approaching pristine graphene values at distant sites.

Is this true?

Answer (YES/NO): NO